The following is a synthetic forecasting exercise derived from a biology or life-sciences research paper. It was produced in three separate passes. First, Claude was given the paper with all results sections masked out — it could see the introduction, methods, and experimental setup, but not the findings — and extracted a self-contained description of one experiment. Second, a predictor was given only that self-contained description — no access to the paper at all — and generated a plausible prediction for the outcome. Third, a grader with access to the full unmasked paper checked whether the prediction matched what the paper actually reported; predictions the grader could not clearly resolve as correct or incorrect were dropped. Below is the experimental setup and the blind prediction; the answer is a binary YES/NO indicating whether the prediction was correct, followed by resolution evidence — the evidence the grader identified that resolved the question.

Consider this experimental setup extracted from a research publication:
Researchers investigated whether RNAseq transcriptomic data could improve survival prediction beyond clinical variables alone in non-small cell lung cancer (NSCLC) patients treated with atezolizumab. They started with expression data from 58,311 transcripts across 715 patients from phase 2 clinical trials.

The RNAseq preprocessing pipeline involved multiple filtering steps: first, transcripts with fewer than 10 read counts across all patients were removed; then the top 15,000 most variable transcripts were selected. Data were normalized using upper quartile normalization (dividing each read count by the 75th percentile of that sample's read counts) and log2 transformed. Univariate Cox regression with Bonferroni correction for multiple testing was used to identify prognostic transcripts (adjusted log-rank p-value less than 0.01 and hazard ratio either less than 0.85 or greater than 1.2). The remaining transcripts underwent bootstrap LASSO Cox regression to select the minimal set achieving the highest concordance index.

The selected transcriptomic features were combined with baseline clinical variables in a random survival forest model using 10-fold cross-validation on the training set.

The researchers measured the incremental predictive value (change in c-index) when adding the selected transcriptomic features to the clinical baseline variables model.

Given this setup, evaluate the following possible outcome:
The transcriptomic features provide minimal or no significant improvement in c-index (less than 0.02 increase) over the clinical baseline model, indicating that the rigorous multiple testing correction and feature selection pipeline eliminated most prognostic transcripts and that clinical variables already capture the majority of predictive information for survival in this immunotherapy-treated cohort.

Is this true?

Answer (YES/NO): YES